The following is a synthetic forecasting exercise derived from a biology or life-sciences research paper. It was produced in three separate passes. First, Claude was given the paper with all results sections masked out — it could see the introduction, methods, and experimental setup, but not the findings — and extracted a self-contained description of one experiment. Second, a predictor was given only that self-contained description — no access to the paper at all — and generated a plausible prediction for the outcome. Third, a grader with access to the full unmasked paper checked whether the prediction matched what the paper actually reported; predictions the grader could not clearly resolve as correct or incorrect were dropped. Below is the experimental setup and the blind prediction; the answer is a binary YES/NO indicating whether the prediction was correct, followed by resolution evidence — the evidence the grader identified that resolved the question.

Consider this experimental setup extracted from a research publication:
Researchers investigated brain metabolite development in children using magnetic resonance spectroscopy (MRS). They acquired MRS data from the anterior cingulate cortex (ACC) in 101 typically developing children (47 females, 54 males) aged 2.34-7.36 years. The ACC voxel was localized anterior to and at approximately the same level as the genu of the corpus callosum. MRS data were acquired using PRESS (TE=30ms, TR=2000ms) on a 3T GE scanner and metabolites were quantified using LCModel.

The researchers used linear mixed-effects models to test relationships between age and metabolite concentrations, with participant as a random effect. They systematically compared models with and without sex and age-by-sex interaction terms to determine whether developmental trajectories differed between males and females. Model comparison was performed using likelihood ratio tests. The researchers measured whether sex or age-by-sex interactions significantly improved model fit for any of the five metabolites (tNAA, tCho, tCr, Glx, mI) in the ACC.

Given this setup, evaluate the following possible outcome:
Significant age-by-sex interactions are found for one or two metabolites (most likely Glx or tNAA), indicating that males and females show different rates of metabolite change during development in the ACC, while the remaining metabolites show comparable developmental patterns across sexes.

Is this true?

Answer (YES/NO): NO